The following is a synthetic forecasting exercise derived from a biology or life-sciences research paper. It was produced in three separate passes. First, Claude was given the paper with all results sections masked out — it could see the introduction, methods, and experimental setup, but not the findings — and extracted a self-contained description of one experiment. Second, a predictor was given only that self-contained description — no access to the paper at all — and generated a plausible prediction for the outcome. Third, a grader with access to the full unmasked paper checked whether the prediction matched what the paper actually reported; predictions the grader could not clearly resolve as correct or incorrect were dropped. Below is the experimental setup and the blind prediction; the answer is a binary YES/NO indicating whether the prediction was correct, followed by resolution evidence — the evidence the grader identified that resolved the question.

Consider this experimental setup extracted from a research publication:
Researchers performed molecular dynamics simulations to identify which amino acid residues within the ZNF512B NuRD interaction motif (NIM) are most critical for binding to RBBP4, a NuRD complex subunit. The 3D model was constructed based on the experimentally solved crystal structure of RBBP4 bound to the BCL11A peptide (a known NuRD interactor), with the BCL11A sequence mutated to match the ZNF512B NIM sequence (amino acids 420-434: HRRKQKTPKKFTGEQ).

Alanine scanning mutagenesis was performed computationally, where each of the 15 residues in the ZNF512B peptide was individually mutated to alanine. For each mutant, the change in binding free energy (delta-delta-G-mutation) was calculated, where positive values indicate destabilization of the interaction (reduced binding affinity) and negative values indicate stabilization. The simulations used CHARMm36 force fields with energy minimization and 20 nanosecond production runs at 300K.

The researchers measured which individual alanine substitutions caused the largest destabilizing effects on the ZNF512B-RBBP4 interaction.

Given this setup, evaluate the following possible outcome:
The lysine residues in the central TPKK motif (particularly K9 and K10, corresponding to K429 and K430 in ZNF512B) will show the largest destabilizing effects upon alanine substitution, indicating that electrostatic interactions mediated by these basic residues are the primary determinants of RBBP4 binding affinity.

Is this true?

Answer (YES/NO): NO